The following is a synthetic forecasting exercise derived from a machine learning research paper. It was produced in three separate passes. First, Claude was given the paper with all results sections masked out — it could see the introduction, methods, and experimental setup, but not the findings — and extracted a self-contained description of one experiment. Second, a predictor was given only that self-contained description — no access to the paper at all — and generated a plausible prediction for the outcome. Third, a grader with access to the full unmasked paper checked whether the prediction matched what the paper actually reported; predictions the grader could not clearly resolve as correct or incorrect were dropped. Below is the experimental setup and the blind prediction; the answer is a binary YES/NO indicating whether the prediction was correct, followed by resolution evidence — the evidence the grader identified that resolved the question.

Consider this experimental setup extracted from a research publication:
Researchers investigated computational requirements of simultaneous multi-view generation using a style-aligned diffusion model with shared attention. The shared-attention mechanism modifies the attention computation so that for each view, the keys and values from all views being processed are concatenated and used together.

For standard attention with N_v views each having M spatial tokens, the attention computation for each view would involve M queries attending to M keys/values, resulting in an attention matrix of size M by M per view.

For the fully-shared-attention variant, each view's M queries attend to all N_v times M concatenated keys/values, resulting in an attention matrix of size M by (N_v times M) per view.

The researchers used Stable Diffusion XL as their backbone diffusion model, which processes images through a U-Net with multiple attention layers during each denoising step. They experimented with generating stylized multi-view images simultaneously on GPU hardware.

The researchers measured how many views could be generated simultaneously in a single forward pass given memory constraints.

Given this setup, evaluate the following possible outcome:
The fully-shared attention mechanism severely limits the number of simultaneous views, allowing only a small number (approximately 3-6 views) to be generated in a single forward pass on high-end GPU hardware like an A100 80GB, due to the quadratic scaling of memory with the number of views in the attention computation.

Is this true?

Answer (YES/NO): NO